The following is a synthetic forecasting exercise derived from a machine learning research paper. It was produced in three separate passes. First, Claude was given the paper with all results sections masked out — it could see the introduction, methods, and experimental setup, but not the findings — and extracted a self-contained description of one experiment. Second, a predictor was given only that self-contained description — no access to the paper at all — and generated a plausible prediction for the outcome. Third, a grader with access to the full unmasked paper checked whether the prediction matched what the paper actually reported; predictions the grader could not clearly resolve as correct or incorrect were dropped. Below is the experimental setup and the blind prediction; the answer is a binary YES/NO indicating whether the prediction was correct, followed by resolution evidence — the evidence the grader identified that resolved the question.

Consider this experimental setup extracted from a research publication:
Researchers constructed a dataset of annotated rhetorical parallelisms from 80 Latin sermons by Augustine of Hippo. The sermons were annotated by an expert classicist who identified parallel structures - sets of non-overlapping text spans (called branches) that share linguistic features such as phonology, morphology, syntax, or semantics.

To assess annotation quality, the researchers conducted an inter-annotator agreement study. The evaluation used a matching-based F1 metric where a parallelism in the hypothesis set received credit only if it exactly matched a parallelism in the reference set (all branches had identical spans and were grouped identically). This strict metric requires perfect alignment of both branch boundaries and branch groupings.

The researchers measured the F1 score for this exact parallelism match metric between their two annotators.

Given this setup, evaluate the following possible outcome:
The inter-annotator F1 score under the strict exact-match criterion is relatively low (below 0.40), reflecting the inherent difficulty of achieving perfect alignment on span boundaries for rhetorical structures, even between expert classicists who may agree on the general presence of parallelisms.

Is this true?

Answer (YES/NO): NO